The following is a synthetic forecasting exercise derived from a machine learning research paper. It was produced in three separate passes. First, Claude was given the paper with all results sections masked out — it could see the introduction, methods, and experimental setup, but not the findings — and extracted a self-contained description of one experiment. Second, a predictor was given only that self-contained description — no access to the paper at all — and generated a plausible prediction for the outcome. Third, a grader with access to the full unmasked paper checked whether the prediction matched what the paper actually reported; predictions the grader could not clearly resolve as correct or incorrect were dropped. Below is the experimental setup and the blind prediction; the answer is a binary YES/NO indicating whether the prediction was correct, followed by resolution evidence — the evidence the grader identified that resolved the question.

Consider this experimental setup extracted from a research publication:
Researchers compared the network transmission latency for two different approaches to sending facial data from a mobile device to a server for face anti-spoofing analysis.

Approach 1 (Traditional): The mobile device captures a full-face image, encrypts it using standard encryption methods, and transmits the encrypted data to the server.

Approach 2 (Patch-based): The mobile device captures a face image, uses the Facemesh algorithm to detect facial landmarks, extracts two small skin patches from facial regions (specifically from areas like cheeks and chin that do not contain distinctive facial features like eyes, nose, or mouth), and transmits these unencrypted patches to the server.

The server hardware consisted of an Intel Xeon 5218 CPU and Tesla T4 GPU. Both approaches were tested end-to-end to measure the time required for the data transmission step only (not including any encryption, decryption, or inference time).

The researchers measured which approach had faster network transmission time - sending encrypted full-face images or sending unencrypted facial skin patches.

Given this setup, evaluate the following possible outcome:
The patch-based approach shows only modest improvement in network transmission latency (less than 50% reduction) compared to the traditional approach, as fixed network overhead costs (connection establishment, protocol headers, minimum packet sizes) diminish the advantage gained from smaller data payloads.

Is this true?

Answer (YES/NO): NO